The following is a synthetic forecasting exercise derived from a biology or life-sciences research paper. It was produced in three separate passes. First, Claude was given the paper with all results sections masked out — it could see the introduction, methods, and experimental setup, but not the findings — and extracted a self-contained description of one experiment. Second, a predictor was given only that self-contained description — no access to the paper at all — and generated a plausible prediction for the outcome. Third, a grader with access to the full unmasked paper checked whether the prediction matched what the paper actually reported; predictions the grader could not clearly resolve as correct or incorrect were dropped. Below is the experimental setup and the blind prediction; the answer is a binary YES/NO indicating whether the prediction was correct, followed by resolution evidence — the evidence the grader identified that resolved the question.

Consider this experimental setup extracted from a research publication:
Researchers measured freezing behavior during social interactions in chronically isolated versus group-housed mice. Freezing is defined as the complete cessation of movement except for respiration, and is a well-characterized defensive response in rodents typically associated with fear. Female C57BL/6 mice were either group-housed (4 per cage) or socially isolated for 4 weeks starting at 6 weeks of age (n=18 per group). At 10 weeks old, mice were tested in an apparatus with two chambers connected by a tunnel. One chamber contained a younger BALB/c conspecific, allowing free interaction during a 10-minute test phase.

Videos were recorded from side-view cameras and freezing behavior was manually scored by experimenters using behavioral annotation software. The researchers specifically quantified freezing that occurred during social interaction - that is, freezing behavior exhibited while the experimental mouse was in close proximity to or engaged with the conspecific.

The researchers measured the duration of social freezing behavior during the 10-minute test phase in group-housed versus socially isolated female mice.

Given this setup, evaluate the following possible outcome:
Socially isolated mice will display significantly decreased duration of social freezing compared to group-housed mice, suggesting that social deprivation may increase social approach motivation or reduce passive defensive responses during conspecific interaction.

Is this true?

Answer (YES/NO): NO